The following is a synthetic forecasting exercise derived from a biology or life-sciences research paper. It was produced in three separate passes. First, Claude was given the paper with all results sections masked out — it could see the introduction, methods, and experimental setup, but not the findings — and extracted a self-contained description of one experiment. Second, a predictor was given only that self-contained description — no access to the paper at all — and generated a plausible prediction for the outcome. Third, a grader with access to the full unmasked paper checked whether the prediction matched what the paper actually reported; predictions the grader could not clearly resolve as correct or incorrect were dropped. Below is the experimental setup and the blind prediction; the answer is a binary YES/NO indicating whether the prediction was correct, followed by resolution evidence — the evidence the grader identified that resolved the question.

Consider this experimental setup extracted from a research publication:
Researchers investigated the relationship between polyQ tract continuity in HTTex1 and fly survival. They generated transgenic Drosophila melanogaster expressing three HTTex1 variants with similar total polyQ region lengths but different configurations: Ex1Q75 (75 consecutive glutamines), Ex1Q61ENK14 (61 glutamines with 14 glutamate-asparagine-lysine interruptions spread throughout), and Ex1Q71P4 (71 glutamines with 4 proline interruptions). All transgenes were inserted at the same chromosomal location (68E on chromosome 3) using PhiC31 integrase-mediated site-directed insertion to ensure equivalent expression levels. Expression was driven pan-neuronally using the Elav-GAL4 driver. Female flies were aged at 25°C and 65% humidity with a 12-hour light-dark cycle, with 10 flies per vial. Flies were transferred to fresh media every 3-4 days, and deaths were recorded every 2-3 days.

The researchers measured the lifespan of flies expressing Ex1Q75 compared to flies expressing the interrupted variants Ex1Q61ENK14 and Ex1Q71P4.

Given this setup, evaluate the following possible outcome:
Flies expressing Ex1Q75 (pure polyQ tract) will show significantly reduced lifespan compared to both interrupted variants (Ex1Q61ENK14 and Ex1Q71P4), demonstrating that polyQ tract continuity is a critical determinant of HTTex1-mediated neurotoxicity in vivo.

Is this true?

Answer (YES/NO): YES